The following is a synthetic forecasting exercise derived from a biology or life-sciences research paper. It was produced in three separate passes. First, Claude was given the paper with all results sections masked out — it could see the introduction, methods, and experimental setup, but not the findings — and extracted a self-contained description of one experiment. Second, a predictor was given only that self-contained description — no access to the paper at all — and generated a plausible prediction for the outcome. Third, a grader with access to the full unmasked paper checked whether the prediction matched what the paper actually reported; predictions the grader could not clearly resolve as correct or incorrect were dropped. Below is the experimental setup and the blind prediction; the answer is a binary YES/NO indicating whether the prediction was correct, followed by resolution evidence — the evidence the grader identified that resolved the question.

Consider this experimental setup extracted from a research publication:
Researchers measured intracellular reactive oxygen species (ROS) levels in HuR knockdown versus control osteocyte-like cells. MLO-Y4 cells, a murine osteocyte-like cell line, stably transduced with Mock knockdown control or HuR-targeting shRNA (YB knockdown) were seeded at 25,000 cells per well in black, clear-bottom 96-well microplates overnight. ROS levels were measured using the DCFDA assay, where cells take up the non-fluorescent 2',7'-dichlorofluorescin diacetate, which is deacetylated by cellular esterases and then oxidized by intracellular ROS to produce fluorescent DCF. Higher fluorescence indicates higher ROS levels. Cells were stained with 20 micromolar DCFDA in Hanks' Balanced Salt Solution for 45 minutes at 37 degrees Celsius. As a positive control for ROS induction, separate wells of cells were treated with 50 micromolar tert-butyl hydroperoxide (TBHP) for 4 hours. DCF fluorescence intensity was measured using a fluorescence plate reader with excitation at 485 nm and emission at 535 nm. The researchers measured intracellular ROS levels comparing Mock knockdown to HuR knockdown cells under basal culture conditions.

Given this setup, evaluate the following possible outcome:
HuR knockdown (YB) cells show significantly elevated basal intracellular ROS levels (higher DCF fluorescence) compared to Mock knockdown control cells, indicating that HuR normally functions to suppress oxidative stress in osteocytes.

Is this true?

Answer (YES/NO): NO